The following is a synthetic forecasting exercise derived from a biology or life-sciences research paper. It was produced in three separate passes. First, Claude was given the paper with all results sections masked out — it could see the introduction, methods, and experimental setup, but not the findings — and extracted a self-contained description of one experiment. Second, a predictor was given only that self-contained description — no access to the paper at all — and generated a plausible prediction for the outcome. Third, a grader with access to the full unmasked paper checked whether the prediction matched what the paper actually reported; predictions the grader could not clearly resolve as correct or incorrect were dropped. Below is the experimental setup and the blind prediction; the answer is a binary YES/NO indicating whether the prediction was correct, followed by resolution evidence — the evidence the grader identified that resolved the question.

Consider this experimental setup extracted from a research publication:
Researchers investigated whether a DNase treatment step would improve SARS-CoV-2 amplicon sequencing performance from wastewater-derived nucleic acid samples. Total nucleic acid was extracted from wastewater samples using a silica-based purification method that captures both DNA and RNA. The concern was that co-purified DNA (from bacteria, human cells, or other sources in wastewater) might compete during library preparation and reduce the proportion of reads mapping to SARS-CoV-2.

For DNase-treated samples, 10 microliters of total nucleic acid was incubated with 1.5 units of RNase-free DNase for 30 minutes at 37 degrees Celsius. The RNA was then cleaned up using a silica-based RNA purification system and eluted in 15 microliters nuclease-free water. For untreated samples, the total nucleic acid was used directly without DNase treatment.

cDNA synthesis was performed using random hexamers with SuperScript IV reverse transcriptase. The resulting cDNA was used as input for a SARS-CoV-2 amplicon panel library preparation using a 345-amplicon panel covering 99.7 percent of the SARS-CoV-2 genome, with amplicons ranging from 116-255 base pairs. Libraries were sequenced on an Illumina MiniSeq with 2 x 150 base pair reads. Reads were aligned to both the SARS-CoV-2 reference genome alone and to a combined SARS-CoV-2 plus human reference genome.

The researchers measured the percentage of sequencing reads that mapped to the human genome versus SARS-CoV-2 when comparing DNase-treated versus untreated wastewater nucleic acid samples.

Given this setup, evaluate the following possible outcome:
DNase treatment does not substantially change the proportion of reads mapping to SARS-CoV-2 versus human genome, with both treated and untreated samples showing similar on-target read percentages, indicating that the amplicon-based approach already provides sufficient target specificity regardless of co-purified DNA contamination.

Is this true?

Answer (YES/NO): NO